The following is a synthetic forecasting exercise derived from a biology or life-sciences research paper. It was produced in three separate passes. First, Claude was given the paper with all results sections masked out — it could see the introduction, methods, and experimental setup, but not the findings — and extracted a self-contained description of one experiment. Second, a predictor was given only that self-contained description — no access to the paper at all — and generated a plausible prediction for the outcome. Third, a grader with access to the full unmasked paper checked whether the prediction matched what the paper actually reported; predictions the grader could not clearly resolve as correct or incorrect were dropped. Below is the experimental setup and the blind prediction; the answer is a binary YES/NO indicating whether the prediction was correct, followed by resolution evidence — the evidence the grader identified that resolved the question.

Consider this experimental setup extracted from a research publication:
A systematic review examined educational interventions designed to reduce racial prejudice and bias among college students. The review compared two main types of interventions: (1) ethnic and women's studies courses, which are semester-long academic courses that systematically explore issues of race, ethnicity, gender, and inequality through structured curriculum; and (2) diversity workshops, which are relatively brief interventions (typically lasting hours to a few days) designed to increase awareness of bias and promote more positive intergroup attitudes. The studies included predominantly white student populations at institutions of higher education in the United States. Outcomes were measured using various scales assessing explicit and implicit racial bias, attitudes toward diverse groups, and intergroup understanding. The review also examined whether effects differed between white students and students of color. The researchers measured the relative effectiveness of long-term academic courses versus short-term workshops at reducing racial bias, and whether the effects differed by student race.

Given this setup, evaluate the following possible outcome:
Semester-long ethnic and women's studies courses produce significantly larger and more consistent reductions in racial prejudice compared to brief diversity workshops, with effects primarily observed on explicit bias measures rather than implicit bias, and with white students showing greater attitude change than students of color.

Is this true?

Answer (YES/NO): NO